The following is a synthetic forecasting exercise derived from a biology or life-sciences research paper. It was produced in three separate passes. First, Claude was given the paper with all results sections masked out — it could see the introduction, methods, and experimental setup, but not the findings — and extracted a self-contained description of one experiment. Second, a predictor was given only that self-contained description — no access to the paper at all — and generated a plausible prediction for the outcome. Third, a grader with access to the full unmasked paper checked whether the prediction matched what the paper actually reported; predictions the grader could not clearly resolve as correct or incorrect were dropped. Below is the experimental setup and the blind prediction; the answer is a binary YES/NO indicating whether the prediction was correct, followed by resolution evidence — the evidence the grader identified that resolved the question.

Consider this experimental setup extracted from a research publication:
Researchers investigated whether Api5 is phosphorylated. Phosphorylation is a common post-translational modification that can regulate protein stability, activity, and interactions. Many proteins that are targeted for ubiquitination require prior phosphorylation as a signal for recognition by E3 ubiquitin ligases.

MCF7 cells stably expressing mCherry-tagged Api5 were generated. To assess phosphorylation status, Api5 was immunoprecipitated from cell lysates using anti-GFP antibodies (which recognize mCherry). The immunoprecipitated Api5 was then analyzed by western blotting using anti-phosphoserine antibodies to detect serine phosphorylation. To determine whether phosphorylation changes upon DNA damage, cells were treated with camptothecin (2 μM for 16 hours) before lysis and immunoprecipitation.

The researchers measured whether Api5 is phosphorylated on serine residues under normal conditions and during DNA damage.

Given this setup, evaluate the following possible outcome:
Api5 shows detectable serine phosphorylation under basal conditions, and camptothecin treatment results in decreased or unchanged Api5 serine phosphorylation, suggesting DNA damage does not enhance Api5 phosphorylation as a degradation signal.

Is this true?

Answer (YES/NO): NO